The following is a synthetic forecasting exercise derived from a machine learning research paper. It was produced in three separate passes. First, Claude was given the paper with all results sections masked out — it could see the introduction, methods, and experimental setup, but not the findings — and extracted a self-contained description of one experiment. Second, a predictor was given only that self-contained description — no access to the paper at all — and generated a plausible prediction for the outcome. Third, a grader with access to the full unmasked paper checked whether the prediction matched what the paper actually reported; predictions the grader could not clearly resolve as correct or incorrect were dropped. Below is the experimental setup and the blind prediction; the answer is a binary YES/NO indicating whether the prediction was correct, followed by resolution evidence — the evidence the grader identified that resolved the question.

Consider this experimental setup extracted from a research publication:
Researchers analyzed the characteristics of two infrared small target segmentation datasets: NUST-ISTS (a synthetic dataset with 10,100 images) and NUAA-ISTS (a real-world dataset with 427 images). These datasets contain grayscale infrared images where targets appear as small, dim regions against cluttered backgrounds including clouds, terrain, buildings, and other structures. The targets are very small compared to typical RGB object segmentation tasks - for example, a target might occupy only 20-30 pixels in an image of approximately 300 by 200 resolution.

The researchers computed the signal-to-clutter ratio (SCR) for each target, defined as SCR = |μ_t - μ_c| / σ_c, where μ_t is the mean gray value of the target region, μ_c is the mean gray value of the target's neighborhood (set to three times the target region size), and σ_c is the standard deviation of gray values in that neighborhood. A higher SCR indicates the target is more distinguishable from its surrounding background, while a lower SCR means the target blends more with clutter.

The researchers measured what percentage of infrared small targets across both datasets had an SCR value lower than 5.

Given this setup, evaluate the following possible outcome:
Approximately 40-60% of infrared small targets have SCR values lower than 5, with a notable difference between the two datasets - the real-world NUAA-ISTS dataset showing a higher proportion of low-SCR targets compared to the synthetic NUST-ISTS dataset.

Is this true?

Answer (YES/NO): NO